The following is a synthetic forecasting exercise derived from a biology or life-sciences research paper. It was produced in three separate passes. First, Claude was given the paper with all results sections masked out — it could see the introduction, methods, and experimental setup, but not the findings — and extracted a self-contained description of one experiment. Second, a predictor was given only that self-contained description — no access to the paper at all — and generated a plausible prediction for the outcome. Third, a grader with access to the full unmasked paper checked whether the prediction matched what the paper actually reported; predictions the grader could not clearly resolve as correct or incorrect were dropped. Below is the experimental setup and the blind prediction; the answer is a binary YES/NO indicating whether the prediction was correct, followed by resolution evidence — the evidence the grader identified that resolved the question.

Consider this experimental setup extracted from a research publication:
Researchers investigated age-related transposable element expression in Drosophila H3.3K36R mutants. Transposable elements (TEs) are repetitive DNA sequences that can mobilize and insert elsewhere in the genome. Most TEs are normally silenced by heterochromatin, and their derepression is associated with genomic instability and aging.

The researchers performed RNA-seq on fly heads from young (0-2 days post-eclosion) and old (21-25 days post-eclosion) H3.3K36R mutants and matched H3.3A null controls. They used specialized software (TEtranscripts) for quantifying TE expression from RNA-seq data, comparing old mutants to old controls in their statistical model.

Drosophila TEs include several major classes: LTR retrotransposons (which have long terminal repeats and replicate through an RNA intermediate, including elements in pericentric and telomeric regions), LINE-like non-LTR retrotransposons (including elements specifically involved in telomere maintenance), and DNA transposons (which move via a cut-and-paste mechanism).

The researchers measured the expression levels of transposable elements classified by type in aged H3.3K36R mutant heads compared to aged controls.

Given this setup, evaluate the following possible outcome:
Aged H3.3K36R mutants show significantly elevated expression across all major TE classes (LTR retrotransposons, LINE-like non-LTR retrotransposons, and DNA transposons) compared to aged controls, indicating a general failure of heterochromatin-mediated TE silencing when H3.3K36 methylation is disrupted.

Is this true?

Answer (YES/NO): NO